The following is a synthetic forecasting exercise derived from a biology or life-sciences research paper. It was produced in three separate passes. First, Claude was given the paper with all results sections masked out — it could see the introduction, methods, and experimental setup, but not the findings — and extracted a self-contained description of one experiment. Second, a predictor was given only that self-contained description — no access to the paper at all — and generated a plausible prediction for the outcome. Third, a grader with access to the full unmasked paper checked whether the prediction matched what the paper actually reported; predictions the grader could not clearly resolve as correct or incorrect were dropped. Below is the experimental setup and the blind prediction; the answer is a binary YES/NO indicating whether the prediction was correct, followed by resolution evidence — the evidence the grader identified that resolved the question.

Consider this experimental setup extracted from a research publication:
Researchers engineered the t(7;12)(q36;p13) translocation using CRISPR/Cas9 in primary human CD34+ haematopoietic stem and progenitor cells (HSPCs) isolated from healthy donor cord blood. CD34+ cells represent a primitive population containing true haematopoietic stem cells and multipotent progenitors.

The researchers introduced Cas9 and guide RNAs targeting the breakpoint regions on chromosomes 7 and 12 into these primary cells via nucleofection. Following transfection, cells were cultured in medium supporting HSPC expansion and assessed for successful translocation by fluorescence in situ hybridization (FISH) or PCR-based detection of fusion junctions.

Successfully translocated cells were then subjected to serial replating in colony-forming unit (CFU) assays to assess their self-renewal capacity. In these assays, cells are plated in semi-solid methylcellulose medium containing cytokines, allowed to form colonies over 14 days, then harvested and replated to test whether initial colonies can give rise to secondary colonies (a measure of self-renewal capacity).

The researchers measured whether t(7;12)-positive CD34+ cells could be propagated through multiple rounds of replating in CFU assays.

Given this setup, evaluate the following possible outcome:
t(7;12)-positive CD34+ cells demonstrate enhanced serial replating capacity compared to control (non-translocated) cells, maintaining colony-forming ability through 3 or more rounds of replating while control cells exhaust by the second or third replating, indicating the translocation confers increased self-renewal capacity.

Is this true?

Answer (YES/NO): NO